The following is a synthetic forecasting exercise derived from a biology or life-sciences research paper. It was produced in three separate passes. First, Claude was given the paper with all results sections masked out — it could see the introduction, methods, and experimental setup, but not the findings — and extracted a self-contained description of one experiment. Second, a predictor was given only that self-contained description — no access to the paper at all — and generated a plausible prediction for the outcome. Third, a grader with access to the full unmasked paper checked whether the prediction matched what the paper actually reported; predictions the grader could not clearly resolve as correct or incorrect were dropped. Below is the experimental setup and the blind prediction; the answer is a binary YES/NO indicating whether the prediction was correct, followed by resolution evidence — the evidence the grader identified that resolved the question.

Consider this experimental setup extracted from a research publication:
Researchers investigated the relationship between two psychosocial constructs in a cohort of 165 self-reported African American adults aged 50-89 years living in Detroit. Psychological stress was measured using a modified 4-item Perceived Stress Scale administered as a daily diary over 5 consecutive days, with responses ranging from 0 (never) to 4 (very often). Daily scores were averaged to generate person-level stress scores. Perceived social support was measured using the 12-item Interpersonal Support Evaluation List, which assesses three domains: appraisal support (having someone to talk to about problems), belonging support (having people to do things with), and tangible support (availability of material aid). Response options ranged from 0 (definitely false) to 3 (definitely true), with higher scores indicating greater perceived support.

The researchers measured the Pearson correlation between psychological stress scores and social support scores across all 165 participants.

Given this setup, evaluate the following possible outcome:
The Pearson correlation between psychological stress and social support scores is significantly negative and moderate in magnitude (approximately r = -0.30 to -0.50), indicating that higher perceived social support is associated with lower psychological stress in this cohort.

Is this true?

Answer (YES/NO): NO